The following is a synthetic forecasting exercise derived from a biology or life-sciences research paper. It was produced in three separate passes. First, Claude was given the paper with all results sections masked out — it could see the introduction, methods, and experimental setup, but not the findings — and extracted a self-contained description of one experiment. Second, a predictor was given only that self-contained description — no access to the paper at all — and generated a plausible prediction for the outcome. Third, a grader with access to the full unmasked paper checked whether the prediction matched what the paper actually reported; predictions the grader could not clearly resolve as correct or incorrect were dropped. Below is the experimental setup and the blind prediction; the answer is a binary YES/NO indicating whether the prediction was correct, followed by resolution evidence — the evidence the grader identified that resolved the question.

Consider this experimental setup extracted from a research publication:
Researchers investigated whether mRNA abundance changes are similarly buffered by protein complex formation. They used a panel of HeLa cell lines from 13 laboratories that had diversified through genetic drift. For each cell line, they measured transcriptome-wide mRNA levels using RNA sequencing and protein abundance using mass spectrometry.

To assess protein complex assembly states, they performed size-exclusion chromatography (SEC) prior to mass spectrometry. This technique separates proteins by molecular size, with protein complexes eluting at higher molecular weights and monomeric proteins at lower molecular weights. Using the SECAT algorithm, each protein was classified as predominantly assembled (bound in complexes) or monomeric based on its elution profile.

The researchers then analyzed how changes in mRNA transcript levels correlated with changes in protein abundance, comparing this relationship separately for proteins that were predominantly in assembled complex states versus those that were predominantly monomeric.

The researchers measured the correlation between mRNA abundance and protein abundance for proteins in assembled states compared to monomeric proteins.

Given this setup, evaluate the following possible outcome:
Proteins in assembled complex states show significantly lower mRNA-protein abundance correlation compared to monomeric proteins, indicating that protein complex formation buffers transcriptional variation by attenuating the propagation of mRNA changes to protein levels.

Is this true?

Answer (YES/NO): YES